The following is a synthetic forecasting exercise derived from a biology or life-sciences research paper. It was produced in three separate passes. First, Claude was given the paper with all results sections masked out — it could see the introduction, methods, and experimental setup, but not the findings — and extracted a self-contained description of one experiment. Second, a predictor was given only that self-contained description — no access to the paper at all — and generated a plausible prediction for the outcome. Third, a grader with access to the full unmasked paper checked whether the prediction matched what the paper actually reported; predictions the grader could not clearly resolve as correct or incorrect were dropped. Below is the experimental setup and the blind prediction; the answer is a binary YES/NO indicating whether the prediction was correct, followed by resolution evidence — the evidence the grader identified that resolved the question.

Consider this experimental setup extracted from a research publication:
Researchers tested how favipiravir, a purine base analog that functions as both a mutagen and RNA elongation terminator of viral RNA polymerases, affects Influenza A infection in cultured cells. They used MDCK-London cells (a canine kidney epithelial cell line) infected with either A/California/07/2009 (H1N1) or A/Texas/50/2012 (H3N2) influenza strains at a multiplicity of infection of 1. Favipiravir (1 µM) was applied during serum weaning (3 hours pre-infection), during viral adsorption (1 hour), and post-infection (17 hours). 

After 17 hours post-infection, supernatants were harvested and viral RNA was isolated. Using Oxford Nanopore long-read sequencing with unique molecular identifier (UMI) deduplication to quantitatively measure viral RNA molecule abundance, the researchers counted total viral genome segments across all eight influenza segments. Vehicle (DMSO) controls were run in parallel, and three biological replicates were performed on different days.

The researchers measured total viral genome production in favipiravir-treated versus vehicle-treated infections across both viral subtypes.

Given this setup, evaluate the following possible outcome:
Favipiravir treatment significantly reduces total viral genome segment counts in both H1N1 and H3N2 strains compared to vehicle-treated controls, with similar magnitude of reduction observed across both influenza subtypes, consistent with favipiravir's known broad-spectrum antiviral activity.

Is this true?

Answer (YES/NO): NO